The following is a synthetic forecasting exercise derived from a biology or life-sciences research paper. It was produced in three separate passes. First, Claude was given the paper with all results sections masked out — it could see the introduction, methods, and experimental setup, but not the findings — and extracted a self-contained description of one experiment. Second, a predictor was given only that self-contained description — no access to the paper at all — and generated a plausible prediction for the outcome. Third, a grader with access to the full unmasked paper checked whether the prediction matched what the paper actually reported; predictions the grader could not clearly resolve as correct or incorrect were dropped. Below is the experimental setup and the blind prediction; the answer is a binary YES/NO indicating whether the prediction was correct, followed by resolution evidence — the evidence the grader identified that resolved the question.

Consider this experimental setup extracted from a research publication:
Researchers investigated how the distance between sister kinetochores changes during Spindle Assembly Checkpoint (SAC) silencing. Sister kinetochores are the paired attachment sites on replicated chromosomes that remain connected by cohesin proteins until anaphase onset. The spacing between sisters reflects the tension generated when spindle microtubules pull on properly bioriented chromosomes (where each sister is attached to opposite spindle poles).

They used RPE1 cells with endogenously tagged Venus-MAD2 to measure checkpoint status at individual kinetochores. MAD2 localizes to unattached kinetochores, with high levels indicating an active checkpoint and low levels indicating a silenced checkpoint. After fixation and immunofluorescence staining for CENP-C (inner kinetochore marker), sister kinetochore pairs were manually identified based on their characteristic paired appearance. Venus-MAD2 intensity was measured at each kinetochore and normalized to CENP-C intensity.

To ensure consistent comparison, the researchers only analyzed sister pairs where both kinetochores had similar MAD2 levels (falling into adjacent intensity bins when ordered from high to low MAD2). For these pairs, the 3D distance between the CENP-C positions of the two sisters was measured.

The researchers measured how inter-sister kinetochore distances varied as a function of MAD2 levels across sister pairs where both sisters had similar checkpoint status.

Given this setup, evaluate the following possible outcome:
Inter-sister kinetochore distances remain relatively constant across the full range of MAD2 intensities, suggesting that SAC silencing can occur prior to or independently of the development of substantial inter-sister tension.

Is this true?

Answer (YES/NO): NO